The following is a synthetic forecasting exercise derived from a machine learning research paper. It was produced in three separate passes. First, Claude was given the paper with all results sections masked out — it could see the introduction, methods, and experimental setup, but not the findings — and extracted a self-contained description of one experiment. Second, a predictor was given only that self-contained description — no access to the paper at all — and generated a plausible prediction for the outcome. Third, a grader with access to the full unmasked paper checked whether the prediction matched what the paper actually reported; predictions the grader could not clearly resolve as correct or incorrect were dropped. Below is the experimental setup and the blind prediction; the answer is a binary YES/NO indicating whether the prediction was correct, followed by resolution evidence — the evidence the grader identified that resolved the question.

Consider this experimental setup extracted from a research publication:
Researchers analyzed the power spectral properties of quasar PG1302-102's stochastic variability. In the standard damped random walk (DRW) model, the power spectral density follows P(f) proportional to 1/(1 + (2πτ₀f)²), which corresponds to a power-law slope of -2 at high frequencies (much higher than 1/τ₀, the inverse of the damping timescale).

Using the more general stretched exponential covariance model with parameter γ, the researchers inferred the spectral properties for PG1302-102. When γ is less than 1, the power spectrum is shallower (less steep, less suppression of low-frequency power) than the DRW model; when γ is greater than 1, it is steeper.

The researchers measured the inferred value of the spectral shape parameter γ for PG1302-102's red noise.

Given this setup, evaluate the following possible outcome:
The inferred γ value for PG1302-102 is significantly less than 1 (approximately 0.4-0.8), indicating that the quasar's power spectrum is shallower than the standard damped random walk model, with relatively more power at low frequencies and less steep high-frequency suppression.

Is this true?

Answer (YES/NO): YES